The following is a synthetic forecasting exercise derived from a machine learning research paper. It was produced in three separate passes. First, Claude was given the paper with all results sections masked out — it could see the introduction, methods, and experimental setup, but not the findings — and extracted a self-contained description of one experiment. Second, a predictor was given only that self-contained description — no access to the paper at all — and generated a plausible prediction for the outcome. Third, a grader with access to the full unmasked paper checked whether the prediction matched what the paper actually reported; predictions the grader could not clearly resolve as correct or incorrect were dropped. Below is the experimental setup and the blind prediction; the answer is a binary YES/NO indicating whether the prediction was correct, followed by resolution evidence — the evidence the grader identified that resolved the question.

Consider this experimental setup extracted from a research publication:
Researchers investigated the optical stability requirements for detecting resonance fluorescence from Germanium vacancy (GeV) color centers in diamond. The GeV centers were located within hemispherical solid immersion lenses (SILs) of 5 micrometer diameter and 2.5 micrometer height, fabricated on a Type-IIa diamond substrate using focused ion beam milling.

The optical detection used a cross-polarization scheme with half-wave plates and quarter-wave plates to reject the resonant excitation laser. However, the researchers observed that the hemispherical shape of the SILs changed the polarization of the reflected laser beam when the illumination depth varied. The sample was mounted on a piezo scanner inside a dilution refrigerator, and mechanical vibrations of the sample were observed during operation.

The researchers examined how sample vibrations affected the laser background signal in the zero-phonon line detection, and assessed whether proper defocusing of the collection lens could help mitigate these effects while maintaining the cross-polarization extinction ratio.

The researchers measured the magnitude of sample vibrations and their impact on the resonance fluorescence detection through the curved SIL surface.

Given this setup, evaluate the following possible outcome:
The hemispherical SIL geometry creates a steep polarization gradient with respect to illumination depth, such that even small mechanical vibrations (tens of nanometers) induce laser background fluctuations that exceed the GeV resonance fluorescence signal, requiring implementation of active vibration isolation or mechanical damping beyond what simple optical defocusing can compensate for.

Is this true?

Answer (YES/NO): NO